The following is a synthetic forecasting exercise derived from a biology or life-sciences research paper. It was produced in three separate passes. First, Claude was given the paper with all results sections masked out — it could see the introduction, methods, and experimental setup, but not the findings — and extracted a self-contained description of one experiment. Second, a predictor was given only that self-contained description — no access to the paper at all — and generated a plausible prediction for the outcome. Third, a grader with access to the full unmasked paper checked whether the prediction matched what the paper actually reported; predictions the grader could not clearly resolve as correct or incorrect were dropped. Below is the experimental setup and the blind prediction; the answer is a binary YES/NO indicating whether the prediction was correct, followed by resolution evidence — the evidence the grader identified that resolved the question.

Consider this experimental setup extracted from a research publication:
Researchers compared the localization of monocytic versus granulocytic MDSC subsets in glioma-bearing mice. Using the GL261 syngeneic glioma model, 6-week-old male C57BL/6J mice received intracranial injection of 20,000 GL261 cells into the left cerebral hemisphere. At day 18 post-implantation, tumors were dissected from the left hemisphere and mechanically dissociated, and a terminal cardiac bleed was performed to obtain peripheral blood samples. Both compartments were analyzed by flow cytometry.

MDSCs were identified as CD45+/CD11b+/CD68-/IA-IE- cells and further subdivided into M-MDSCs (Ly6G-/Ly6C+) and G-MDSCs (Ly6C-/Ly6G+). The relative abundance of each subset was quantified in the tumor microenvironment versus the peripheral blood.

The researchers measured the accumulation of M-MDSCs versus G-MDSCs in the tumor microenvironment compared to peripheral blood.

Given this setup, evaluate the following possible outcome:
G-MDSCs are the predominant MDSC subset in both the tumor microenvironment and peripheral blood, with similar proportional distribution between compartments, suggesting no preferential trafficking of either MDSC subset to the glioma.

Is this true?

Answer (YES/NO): NO